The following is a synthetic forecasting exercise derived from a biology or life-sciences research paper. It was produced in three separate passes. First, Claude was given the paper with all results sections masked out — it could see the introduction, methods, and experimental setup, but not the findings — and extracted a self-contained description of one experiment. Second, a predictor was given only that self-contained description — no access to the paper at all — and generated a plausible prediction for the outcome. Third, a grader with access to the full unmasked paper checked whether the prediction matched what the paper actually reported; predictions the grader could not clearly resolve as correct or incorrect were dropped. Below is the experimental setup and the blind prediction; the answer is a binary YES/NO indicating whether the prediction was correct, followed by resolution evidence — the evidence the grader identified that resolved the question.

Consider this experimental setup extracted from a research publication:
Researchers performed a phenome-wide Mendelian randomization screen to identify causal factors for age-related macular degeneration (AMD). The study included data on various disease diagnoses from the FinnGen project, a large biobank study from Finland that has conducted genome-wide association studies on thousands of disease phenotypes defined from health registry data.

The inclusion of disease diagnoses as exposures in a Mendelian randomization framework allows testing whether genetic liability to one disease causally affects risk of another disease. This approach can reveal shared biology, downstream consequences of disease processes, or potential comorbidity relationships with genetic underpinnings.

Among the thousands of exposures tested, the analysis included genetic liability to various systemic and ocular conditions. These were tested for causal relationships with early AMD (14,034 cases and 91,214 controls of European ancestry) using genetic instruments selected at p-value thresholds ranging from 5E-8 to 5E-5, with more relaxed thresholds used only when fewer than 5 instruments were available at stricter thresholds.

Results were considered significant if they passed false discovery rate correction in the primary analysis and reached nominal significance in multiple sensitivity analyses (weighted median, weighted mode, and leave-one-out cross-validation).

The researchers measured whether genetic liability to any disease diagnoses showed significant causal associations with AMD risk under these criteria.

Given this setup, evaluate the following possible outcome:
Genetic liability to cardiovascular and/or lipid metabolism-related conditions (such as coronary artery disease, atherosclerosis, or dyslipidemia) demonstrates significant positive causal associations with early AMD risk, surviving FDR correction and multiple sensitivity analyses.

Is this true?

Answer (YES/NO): NO